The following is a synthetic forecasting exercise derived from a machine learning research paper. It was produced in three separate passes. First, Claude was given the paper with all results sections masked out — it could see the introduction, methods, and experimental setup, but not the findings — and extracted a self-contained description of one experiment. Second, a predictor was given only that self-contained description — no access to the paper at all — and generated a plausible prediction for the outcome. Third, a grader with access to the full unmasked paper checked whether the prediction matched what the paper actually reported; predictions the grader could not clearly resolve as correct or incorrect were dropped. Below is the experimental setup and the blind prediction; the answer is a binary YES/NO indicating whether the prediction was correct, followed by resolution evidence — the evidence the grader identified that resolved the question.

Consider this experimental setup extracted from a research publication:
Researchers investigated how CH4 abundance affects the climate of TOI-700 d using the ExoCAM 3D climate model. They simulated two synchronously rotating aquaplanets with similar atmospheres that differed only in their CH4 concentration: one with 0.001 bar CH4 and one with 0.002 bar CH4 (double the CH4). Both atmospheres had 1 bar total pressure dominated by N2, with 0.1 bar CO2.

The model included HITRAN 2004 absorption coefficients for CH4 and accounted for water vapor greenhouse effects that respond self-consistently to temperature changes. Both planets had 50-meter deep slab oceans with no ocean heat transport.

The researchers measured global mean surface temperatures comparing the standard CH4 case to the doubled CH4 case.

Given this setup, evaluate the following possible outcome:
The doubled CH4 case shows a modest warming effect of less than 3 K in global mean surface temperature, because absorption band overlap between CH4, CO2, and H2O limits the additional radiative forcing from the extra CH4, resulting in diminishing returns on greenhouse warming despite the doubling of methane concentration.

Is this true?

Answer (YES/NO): YES